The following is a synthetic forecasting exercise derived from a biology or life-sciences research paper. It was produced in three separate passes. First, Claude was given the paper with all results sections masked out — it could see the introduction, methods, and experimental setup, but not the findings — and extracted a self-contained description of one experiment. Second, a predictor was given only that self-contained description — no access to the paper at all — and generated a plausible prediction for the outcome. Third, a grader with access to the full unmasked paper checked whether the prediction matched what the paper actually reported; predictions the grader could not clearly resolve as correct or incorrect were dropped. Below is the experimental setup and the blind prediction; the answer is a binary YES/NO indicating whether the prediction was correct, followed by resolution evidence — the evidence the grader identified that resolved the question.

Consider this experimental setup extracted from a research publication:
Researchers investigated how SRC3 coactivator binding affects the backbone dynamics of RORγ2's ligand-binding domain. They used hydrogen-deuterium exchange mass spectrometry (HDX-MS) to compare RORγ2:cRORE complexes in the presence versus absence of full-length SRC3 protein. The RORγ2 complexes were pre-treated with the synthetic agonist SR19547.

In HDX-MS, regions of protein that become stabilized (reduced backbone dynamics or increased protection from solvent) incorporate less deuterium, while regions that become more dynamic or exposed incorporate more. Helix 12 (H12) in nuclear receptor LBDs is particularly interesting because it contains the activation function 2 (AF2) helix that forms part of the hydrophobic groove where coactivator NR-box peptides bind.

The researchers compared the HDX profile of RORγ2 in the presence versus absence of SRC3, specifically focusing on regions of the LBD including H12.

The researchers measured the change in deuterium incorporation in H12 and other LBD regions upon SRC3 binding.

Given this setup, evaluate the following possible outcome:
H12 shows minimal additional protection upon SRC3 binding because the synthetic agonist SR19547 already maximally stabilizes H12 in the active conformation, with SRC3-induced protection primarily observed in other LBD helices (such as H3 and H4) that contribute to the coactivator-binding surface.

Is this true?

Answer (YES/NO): NO